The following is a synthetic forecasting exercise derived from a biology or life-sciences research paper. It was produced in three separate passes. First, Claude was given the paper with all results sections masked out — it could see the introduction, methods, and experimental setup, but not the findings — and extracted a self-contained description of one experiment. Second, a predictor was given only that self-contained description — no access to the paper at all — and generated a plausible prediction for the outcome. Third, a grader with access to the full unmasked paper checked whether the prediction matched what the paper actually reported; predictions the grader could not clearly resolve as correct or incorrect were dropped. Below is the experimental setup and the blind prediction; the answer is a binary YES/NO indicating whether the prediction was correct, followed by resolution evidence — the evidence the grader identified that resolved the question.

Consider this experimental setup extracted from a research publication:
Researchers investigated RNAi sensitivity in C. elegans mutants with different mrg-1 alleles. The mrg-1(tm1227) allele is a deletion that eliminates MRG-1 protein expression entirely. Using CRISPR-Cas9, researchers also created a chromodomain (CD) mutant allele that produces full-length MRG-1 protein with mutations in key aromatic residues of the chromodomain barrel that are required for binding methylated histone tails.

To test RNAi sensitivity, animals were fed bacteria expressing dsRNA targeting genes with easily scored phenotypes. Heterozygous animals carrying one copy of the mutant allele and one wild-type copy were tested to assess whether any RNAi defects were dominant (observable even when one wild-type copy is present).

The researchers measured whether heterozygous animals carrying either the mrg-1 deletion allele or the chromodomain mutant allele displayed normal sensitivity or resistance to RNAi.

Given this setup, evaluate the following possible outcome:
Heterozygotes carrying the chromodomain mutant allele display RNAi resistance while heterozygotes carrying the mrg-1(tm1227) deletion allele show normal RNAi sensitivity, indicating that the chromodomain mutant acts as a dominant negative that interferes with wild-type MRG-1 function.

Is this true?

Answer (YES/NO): YES